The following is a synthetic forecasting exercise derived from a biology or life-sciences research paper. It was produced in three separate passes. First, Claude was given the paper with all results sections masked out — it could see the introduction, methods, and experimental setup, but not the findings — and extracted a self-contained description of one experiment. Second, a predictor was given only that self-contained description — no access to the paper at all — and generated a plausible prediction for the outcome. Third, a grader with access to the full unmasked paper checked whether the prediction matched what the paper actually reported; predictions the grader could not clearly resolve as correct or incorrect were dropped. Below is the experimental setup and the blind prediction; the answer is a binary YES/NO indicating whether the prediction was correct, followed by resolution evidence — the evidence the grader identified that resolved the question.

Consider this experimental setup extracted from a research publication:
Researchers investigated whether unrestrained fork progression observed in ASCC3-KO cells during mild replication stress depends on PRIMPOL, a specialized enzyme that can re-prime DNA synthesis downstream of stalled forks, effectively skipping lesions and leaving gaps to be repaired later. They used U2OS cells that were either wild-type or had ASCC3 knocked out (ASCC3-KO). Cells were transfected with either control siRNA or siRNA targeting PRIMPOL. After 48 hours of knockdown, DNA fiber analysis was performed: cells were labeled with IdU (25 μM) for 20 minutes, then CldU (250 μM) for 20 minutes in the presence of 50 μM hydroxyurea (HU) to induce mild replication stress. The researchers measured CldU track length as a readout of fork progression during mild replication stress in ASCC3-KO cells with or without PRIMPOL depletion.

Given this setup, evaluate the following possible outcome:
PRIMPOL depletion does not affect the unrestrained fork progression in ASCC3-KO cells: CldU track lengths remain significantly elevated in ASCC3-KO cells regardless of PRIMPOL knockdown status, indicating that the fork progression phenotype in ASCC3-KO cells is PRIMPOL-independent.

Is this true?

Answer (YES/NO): NO